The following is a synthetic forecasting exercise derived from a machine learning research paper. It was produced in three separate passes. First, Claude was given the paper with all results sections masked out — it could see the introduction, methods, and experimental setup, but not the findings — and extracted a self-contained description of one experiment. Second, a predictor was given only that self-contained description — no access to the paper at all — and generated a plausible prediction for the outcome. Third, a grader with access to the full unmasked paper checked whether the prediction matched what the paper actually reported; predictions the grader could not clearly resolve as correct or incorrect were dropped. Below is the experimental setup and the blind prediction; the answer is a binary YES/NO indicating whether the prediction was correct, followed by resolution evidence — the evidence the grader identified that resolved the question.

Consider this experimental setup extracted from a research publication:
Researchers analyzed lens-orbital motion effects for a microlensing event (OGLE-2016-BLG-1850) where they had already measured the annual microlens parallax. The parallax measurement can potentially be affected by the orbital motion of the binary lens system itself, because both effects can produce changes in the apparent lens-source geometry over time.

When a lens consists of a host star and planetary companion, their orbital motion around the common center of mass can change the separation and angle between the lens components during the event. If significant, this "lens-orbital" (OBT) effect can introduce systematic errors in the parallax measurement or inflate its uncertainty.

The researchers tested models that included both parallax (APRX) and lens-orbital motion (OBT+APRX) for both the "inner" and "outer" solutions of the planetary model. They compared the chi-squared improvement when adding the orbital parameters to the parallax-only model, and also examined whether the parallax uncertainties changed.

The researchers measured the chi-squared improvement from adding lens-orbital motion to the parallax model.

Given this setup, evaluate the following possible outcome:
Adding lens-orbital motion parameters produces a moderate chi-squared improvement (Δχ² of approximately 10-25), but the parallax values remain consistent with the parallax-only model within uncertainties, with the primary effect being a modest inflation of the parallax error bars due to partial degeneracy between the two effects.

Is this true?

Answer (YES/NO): NO